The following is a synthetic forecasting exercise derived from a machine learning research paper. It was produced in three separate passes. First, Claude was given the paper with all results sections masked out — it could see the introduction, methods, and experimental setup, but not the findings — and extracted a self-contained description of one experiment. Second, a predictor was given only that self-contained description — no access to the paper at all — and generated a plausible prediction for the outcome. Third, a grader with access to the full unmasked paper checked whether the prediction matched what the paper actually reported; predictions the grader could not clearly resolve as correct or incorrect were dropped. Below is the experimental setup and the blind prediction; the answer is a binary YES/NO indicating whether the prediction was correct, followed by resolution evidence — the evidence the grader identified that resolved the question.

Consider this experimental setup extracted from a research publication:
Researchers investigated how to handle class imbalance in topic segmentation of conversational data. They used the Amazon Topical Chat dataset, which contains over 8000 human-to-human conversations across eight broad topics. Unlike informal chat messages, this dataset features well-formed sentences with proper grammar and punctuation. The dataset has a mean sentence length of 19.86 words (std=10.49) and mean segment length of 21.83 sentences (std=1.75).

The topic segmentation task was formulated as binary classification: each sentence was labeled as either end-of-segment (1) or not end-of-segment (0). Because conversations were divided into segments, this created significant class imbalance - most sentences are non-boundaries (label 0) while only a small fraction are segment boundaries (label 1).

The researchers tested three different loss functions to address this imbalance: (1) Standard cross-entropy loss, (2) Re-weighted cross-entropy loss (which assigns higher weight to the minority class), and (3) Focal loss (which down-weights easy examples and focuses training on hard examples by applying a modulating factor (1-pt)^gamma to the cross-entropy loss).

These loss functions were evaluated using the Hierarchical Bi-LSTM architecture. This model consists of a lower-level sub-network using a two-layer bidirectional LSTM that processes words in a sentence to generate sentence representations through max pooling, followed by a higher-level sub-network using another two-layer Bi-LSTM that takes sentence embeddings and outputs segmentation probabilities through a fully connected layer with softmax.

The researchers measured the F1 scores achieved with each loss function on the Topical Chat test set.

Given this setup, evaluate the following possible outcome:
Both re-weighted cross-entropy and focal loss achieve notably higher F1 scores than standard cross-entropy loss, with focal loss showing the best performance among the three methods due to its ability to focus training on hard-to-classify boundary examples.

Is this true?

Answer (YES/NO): NO